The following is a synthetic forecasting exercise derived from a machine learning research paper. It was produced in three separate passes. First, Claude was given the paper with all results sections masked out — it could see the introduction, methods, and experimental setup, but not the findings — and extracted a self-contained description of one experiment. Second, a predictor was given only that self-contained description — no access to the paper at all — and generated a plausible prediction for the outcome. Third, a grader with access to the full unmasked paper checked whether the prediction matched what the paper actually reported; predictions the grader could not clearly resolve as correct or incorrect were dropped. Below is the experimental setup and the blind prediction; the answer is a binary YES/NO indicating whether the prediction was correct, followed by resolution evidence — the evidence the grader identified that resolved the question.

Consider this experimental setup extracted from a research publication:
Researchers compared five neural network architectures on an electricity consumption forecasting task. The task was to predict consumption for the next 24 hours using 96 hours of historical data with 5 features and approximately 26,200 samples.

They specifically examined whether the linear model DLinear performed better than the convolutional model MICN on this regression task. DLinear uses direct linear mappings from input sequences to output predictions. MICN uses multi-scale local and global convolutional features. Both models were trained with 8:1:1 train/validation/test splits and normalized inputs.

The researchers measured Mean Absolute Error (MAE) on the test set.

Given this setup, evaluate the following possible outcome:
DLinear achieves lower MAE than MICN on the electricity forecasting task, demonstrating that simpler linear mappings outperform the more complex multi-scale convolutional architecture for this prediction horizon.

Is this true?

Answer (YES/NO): YES